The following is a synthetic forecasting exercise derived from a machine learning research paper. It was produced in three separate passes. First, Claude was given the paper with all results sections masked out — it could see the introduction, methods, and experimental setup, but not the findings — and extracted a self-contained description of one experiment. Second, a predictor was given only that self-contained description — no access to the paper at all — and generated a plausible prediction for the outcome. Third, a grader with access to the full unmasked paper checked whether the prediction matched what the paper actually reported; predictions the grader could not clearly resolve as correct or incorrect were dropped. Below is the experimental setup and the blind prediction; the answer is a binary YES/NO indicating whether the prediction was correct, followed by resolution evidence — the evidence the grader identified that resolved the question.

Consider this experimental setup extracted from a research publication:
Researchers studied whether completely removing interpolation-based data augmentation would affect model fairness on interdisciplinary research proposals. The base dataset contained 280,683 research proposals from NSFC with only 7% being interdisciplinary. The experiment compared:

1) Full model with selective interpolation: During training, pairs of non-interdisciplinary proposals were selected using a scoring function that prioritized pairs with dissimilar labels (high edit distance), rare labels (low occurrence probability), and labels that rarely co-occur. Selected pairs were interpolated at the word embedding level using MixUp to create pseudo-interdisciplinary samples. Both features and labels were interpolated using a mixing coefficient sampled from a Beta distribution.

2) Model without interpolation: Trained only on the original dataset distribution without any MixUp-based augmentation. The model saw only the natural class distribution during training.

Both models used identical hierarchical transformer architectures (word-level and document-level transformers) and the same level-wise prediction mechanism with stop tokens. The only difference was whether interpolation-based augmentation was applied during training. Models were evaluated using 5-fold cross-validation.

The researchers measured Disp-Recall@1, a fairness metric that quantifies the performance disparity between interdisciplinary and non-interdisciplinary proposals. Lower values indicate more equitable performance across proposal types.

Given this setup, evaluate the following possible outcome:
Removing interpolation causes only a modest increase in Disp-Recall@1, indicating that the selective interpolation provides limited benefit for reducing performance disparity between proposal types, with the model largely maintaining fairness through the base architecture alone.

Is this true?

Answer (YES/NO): NO